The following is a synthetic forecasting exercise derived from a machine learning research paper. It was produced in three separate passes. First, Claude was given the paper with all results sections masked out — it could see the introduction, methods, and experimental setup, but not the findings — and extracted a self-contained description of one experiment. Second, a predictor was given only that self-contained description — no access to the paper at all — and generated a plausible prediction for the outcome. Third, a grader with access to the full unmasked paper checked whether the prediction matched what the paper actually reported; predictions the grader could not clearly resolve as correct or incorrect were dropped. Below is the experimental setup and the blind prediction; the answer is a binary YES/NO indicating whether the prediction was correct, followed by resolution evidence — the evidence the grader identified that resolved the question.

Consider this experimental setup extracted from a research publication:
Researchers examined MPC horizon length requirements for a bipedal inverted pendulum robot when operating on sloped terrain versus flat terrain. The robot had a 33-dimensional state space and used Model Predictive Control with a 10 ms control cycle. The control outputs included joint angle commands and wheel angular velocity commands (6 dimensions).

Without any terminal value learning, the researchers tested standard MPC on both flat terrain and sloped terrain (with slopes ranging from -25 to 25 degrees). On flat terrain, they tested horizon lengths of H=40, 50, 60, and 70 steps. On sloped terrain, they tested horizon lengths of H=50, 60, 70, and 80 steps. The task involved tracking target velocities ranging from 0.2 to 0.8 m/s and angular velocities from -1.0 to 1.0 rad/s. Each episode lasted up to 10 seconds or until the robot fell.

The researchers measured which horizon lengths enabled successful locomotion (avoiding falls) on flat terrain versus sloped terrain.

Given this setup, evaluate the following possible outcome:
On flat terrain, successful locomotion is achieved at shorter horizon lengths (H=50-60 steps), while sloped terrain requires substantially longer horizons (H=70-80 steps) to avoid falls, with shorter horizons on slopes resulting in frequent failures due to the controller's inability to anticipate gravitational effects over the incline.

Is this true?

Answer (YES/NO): NO